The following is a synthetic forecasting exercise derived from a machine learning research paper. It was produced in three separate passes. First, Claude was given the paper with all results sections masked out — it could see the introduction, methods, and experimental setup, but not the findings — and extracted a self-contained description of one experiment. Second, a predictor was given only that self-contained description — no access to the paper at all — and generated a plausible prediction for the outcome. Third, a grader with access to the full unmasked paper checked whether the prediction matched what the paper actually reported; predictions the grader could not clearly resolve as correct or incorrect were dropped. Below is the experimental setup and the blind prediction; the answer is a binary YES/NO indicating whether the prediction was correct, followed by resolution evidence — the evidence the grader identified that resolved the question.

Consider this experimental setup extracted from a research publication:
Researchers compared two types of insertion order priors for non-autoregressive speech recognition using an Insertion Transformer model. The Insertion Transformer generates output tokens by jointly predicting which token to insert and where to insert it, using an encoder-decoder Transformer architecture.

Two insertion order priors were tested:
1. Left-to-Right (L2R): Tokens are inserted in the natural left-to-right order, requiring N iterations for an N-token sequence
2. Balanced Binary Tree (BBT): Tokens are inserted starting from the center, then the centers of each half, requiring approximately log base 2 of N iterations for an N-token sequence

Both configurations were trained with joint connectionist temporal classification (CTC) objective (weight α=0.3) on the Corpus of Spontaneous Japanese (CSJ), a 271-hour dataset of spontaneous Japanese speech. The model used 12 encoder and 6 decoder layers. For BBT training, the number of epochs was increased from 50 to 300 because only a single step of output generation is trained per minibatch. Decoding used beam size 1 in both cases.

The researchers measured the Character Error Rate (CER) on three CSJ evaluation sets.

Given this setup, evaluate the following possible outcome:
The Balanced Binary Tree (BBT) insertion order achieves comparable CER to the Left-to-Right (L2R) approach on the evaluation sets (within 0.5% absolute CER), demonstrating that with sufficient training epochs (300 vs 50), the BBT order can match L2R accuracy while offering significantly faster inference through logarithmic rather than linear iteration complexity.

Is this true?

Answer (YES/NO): NO